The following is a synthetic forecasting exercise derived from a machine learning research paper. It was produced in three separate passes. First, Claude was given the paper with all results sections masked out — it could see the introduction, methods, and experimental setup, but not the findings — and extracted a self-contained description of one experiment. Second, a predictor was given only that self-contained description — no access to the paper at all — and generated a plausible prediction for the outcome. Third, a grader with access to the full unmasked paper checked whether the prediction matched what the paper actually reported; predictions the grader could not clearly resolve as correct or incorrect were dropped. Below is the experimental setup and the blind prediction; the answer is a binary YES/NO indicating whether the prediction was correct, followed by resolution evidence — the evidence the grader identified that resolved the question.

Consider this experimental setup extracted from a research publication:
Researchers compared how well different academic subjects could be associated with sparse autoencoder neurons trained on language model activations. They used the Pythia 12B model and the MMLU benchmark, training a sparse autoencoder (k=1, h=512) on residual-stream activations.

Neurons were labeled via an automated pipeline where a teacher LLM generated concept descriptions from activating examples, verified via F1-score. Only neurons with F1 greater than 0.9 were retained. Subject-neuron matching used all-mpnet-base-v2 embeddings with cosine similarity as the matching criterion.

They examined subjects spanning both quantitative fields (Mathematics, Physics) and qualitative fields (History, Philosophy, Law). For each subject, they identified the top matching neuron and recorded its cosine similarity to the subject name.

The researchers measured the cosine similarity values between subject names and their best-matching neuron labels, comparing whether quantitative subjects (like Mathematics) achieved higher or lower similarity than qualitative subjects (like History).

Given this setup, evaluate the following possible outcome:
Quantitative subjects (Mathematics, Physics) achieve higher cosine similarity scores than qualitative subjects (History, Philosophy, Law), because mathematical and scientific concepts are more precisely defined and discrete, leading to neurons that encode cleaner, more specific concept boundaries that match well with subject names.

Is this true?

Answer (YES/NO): NO